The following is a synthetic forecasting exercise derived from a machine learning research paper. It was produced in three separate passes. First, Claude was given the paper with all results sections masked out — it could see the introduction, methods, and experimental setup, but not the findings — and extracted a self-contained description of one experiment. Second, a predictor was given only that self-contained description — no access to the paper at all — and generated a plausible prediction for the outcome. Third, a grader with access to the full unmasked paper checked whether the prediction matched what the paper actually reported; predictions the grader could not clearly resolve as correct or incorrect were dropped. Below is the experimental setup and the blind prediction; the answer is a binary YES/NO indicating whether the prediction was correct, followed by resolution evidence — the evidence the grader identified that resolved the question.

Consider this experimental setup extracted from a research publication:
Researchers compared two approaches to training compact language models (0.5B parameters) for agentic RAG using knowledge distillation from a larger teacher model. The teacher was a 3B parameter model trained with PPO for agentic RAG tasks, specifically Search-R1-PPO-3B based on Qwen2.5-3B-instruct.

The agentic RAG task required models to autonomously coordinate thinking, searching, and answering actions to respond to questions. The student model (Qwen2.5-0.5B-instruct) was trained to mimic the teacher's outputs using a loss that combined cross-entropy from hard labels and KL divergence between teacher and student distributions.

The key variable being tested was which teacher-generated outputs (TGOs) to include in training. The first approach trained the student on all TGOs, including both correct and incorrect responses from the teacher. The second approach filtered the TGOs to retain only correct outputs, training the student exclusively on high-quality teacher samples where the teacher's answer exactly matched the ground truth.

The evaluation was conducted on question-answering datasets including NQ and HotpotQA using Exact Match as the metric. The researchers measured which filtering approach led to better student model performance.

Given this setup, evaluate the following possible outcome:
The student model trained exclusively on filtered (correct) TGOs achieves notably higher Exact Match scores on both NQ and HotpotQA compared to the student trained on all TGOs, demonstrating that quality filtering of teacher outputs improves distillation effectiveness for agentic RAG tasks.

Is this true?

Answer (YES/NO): NO